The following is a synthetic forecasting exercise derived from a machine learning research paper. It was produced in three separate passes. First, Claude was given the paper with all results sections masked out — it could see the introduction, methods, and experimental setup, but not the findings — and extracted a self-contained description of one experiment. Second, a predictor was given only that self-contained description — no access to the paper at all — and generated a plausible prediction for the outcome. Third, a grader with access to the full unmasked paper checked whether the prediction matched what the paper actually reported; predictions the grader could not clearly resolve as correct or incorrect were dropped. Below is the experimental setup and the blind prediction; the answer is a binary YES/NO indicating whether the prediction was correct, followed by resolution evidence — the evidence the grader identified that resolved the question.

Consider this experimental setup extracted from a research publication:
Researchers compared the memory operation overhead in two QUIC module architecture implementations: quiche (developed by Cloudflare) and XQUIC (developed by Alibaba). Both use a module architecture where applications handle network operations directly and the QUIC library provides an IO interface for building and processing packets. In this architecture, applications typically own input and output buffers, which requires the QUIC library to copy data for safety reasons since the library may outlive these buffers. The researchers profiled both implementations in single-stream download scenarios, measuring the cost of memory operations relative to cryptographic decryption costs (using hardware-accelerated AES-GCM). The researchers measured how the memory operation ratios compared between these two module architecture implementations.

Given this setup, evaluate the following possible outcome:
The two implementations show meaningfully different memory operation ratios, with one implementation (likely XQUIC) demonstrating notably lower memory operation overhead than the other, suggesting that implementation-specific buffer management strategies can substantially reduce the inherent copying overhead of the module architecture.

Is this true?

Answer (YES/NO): NO